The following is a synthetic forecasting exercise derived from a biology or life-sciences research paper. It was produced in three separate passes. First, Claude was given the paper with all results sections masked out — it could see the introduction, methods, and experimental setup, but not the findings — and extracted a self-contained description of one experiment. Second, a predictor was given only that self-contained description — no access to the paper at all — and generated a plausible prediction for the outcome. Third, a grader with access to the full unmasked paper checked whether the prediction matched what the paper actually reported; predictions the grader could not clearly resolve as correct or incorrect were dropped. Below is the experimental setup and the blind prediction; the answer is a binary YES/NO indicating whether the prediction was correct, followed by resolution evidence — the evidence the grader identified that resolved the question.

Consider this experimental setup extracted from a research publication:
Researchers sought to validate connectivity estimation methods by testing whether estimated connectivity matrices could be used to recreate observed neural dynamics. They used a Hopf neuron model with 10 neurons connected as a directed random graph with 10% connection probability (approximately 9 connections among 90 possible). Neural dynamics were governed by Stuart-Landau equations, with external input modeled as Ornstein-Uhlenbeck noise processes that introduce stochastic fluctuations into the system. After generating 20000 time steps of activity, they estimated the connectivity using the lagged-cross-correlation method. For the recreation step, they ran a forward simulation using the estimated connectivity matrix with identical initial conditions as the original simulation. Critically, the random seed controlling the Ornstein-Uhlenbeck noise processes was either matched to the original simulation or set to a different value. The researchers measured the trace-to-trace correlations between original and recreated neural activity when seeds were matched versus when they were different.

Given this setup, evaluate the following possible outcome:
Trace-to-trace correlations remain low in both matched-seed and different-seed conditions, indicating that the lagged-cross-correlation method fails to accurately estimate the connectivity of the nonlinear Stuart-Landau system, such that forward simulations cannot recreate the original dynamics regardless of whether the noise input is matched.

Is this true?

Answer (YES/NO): NO